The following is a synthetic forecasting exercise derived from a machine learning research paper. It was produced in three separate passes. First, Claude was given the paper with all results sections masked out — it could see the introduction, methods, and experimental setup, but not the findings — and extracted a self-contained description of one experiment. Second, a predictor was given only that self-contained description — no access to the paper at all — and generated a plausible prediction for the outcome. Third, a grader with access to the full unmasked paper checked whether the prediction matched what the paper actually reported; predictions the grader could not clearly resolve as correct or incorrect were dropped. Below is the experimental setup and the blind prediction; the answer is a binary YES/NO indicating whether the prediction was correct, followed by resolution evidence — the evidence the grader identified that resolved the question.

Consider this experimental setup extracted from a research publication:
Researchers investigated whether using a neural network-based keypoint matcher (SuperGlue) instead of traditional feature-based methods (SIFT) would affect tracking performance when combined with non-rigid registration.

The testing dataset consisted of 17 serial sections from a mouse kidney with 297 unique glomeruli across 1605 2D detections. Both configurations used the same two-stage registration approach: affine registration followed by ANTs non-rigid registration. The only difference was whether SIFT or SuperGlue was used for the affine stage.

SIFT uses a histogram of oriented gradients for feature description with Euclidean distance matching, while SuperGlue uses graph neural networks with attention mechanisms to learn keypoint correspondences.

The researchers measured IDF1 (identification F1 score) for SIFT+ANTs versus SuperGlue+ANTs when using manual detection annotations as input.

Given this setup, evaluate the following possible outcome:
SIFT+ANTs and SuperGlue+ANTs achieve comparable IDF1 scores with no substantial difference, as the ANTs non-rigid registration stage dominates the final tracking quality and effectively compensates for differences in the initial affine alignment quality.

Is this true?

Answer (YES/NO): YES